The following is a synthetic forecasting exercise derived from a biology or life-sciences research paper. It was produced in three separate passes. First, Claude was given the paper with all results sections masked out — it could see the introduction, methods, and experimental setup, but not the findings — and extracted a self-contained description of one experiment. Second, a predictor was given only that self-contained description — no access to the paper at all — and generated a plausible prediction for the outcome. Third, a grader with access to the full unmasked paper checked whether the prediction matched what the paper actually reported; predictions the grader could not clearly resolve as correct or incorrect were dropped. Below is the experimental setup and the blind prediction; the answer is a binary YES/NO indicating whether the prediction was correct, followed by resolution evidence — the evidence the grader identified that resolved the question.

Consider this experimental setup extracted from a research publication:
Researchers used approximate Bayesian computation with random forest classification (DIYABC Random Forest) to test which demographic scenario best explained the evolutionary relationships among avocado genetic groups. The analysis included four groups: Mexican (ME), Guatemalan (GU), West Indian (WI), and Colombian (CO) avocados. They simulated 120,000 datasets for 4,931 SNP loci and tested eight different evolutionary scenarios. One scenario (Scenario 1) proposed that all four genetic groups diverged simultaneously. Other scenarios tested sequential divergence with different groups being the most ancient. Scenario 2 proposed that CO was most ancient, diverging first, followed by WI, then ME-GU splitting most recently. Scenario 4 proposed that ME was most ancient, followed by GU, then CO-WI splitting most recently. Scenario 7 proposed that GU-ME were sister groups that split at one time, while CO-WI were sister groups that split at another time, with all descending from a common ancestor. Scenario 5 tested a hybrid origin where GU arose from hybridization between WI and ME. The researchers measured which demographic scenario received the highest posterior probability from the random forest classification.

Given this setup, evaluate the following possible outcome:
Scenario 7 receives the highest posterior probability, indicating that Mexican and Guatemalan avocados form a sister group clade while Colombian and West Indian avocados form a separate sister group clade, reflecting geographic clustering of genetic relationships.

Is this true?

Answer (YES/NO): YES